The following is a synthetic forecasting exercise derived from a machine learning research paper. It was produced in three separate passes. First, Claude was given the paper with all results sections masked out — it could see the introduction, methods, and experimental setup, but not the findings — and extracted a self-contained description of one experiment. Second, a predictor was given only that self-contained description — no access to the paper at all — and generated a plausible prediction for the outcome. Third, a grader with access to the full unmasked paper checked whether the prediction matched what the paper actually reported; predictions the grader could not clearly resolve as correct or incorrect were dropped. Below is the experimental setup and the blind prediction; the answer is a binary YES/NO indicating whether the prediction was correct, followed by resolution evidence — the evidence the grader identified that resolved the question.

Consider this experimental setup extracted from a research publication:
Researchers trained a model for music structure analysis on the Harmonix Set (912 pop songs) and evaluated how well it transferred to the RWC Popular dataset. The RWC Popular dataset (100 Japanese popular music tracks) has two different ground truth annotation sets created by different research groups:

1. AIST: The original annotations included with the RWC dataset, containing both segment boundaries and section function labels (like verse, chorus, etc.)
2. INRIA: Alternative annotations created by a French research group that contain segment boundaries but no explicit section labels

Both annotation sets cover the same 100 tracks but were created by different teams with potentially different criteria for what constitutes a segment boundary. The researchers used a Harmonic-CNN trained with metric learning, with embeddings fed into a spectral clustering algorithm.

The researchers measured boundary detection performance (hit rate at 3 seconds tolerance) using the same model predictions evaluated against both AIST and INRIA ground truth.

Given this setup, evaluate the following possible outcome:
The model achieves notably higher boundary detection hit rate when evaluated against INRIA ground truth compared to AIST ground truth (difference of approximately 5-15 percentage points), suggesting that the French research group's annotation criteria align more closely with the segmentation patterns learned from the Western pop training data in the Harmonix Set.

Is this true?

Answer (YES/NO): NO